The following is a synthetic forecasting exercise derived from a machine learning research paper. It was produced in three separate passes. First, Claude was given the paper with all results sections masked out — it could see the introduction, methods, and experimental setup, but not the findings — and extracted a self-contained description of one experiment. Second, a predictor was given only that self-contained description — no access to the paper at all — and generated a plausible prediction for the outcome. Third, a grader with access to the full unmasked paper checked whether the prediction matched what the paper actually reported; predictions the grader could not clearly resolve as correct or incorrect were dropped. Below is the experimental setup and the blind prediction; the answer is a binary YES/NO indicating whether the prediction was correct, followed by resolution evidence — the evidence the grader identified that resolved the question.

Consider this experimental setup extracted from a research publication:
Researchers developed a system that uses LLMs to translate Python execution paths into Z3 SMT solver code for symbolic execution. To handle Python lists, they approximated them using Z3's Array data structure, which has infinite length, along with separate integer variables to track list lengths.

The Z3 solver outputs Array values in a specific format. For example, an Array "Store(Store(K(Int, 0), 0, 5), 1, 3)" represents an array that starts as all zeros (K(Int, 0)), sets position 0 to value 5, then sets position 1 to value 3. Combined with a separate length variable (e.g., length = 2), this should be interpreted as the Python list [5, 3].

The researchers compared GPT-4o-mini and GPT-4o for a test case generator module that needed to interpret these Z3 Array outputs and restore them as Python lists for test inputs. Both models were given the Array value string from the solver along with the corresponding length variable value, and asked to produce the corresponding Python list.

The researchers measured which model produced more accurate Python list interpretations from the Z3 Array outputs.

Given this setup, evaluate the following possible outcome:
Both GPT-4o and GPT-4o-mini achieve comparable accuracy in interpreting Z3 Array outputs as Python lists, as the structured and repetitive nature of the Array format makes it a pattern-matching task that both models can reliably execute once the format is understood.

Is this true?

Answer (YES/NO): NO